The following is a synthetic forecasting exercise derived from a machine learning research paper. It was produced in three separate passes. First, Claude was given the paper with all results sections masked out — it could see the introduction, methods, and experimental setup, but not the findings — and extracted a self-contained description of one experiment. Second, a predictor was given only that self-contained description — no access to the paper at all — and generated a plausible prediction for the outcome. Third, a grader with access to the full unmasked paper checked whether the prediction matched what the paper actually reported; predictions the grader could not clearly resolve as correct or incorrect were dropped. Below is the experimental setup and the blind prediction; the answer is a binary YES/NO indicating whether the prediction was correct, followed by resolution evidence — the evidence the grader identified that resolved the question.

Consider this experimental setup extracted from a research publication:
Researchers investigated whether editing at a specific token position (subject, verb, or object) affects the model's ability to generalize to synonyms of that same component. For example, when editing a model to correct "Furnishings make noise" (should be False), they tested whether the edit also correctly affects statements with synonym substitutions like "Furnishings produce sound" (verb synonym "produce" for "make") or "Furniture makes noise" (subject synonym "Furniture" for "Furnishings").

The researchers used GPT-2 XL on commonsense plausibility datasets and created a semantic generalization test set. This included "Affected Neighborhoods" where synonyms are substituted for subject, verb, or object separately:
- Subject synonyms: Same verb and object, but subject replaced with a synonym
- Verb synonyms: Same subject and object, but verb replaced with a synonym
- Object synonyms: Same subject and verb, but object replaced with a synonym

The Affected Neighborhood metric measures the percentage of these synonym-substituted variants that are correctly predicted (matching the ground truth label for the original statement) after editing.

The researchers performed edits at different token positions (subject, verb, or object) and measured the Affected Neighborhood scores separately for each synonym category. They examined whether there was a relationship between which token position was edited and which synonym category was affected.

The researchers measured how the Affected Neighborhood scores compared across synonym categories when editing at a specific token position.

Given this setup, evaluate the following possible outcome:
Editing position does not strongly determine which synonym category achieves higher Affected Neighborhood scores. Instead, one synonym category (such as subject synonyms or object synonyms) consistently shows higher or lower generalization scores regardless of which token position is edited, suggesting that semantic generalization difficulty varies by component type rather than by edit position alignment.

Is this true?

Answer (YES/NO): NO